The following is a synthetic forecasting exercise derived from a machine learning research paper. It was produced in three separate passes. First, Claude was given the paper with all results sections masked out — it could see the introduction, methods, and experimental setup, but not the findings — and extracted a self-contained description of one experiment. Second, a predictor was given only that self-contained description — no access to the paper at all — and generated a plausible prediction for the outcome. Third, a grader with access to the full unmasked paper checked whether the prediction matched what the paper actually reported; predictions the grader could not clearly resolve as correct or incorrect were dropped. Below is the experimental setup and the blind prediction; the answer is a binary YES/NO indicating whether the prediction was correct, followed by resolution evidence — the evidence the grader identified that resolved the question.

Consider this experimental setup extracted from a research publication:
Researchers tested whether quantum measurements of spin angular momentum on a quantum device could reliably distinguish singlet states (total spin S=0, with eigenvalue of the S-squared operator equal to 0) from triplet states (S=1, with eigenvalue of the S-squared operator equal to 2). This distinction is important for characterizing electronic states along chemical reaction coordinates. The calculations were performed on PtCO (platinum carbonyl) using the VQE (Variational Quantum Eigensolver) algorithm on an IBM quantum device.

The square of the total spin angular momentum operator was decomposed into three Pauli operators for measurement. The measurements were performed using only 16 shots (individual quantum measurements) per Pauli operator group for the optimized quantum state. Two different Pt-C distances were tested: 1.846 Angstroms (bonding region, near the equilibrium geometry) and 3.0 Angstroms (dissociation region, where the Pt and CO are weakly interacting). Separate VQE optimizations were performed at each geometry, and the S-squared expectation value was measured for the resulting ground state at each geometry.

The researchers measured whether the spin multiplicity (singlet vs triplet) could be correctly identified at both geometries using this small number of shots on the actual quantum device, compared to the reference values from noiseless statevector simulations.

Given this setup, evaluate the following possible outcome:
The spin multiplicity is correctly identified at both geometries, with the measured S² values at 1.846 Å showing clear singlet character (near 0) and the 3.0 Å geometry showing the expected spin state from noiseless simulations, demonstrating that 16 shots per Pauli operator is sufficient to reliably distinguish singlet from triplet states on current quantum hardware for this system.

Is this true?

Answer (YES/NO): YES